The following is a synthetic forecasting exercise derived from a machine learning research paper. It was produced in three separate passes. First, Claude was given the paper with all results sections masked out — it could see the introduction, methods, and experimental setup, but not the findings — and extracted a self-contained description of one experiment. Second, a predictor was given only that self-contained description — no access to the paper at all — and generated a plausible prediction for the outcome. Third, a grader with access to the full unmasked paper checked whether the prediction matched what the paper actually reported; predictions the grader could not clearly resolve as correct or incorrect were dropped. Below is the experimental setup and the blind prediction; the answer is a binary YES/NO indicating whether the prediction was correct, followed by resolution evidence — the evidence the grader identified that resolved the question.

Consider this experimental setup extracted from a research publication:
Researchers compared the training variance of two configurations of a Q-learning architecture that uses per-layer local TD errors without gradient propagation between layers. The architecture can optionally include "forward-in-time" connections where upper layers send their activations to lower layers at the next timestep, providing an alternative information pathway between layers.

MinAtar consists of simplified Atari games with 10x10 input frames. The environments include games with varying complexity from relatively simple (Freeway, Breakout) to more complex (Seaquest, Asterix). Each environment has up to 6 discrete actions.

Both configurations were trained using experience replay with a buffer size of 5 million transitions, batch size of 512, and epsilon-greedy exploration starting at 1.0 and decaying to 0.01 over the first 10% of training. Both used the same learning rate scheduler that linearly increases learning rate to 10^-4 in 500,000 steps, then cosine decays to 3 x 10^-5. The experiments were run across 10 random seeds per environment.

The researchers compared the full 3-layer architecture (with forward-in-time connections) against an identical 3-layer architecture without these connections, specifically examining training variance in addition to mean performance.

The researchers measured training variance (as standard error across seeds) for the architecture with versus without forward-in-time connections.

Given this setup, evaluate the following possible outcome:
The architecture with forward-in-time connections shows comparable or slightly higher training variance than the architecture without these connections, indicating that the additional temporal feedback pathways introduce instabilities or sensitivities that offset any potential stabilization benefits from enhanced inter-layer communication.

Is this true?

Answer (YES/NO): NO